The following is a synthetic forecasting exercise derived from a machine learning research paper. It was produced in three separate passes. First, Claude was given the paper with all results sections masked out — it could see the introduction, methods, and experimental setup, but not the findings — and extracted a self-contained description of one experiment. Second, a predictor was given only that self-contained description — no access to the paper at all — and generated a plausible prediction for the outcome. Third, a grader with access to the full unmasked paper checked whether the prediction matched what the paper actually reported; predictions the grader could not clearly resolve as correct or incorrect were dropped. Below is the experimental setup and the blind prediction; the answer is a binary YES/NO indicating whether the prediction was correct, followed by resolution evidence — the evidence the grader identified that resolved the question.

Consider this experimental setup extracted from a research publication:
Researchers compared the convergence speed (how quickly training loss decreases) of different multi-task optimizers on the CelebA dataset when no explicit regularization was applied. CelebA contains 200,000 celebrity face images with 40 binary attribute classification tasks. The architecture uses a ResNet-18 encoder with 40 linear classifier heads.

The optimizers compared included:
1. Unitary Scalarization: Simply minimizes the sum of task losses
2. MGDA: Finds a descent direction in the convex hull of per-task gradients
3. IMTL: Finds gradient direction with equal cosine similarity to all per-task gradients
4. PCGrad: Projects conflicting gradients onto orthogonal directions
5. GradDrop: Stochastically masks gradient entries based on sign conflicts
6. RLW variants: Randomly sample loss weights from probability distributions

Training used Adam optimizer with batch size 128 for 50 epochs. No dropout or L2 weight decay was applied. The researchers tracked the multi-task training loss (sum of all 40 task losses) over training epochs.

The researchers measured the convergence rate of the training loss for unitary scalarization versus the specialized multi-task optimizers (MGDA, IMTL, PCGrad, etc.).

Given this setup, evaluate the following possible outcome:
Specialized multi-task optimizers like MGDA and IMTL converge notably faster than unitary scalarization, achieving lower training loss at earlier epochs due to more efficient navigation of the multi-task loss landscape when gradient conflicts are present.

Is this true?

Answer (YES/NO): NO